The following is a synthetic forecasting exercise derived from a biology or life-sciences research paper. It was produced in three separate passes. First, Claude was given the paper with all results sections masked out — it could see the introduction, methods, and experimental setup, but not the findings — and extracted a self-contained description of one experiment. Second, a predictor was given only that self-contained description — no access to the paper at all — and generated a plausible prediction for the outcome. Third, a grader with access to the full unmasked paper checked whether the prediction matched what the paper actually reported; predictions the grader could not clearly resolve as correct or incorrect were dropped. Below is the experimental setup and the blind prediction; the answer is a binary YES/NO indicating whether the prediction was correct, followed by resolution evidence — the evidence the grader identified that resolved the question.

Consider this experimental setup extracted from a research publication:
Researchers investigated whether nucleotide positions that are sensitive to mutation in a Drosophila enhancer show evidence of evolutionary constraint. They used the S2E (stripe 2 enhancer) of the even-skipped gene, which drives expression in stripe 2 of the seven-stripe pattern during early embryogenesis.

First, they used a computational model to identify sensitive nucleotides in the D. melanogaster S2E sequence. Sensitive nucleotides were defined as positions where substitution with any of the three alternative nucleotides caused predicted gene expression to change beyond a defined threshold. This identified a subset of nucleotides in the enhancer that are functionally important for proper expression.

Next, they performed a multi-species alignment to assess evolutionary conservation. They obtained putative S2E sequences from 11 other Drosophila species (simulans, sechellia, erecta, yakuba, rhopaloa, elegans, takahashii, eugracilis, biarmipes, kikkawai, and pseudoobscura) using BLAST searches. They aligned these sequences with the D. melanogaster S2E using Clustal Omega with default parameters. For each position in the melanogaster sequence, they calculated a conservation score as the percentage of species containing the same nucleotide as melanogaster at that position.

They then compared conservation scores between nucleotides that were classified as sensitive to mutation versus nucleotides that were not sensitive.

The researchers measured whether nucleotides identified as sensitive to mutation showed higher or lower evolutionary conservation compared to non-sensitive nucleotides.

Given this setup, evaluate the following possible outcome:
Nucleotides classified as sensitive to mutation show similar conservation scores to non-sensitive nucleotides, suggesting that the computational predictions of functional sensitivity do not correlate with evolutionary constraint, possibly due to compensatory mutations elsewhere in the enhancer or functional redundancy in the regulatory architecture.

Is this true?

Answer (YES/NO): NO